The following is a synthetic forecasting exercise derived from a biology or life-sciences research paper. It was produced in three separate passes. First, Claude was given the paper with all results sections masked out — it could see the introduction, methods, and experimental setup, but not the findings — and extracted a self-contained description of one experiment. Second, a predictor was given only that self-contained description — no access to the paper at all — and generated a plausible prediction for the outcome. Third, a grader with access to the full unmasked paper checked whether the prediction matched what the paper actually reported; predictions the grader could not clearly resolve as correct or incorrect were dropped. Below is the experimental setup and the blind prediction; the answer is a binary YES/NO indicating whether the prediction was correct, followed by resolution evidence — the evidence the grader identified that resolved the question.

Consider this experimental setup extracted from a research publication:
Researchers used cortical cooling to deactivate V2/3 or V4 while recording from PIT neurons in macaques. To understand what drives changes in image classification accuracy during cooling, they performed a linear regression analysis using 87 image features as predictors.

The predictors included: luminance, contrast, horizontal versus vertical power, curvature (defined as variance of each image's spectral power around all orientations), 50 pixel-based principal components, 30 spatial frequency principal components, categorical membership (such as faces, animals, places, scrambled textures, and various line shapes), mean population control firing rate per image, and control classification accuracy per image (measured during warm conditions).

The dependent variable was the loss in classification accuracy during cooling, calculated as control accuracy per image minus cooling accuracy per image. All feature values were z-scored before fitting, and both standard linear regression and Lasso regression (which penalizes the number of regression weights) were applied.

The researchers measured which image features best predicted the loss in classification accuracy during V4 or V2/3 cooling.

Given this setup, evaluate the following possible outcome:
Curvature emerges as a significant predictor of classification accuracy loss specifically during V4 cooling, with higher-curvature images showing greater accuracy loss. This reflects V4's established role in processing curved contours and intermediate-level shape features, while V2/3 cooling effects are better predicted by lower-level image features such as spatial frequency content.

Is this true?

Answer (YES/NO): NO